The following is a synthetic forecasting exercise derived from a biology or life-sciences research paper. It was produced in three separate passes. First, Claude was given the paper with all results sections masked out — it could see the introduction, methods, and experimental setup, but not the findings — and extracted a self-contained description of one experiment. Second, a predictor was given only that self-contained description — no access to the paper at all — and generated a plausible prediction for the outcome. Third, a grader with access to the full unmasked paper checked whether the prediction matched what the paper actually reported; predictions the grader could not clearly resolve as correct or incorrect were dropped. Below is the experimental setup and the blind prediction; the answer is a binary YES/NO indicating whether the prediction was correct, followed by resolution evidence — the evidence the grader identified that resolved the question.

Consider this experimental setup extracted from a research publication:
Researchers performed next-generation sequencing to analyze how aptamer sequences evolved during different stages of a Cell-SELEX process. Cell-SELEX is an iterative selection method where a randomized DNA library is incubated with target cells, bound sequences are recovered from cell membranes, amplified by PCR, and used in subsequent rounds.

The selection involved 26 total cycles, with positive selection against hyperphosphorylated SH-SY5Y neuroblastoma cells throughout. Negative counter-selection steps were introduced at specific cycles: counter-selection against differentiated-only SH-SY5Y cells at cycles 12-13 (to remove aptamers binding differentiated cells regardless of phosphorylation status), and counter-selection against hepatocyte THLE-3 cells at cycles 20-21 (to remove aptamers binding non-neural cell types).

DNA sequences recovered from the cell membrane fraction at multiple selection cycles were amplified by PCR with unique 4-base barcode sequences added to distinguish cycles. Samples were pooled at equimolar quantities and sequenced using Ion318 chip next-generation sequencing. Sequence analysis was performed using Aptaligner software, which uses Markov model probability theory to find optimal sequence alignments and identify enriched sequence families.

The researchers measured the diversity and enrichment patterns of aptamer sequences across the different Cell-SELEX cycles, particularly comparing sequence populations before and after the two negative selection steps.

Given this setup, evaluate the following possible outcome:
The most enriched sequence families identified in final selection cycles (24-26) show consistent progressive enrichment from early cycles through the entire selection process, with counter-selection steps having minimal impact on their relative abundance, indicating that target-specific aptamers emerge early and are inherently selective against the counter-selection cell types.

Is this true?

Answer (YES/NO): YES